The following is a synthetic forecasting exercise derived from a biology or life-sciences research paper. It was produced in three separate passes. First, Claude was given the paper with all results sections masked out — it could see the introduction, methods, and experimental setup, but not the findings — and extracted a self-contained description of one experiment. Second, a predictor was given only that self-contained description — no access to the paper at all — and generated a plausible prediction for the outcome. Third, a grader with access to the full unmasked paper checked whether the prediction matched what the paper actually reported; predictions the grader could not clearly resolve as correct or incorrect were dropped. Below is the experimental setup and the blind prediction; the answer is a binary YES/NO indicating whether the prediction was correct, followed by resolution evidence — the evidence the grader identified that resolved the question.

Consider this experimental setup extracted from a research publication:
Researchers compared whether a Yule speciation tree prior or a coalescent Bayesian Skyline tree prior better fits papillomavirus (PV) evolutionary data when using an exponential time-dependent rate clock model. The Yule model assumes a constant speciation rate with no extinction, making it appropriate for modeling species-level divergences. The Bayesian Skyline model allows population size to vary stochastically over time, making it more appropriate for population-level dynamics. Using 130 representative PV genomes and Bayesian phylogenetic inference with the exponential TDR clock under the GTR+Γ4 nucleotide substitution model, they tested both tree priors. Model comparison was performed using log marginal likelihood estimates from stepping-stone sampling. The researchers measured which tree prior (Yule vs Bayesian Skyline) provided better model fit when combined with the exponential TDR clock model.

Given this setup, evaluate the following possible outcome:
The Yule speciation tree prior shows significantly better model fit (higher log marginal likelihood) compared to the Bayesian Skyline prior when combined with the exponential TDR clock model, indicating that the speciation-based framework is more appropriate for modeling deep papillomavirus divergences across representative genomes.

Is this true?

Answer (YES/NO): YES